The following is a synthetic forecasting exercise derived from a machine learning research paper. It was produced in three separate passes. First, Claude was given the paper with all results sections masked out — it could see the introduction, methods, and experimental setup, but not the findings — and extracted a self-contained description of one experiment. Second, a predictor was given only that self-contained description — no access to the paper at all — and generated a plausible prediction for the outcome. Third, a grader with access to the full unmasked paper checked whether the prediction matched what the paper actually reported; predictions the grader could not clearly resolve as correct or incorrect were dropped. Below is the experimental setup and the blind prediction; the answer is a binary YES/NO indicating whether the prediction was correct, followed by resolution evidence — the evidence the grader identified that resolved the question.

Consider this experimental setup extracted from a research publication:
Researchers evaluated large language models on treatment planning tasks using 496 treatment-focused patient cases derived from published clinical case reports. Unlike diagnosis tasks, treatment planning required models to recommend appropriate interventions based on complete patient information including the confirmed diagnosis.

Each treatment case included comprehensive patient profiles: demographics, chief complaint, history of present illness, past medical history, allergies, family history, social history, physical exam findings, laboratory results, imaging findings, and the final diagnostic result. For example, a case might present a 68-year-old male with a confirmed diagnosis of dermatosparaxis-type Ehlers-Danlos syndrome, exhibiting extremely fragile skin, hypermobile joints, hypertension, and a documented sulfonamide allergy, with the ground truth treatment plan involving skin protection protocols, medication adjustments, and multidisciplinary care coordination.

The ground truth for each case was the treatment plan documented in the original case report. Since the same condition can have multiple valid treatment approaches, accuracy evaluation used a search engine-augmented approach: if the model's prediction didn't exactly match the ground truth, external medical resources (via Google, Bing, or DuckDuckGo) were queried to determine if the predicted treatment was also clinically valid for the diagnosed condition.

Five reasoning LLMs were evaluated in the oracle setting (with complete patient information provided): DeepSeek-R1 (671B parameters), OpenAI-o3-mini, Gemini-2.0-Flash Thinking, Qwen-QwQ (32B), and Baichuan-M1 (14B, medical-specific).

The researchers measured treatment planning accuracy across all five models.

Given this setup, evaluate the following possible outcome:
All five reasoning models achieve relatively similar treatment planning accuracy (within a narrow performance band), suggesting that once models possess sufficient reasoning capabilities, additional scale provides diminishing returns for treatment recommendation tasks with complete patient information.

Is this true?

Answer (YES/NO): NO